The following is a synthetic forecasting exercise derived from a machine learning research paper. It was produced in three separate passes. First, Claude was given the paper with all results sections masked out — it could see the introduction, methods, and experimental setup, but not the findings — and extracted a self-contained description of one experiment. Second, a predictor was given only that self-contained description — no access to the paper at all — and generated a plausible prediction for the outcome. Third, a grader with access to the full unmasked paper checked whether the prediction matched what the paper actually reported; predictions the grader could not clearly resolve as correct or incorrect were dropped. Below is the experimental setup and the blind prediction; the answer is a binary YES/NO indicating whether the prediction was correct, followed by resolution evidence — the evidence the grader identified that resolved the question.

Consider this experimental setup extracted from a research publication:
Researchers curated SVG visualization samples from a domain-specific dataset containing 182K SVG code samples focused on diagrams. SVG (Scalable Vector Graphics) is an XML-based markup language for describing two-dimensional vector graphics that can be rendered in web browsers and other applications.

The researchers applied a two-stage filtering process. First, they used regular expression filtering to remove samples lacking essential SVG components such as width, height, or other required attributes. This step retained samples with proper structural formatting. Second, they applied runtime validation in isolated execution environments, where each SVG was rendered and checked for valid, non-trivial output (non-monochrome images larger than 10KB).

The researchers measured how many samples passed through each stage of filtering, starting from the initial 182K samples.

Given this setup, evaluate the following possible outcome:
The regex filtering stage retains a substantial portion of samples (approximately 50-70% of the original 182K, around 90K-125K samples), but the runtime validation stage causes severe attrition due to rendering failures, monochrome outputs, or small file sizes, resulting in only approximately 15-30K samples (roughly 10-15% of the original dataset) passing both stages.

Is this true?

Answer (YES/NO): NO